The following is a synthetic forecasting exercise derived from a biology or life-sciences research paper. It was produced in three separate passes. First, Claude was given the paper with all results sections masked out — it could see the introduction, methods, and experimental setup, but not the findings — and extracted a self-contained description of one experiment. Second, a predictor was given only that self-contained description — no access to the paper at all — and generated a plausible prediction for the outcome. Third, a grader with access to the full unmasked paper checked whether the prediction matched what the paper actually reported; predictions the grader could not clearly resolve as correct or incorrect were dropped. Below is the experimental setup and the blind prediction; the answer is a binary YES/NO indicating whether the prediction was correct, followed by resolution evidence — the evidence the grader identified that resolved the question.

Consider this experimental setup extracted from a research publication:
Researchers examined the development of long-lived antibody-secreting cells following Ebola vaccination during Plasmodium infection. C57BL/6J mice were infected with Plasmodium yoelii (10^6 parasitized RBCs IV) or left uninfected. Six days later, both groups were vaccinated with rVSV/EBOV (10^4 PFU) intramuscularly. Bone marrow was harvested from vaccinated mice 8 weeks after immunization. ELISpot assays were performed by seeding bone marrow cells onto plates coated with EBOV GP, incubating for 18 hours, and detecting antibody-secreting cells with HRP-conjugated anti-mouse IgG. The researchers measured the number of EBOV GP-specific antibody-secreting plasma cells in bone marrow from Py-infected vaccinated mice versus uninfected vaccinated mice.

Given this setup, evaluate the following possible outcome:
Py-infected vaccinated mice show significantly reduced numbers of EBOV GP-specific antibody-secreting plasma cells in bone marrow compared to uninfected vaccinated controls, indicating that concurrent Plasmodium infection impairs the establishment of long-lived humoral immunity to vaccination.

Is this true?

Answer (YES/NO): YES